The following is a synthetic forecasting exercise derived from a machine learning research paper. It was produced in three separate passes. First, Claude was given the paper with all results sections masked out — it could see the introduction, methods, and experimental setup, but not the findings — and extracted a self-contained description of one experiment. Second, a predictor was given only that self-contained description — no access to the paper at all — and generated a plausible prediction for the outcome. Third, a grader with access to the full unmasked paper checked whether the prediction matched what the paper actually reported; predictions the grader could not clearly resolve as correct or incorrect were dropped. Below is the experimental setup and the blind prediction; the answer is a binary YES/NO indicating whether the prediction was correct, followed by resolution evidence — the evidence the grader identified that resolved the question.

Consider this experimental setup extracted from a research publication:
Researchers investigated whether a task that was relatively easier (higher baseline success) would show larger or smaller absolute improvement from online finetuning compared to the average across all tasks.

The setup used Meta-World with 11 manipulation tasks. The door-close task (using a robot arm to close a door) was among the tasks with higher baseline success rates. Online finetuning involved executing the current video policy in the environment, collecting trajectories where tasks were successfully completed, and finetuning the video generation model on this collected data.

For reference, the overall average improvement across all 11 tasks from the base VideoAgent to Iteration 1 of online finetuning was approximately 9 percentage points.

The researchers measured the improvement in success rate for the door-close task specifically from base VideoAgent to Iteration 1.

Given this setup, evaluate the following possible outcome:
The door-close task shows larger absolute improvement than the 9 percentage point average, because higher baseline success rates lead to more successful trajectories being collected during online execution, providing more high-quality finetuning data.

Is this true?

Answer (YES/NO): YES